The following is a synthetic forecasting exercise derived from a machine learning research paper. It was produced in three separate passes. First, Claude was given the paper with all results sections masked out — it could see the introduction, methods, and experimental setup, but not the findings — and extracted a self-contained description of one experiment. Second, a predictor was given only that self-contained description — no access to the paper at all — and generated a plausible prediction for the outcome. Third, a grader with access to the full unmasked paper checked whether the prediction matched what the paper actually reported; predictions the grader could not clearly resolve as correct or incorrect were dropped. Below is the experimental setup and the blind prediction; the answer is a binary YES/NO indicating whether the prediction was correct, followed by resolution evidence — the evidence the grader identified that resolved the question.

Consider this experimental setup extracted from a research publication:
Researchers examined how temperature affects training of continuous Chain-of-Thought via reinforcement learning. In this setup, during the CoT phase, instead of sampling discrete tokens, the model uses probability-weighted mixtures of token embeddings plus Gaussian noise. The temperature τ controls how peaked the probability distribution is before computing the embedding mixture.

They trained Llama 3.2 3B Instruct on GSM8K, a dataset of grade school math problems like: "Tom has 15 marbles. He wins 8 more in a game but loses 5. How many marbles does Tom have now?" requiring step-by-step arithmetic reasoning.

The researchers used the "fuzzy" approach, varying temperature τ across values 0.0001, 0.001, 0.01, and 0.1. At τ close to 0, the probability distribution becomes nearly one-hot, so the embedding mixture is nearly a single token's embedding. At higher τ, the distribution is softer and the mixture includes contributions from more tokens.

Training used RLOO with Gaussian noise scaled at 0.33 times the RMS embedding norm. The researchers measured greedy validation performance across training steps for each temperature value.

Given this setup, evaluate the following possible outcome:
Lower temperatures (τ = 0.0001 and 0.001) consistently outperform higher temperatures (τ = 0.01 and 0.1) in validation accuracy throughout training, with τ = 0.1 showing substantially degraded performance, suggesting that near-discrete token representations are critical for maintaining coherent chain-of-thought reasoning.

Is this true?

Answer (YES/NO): NO